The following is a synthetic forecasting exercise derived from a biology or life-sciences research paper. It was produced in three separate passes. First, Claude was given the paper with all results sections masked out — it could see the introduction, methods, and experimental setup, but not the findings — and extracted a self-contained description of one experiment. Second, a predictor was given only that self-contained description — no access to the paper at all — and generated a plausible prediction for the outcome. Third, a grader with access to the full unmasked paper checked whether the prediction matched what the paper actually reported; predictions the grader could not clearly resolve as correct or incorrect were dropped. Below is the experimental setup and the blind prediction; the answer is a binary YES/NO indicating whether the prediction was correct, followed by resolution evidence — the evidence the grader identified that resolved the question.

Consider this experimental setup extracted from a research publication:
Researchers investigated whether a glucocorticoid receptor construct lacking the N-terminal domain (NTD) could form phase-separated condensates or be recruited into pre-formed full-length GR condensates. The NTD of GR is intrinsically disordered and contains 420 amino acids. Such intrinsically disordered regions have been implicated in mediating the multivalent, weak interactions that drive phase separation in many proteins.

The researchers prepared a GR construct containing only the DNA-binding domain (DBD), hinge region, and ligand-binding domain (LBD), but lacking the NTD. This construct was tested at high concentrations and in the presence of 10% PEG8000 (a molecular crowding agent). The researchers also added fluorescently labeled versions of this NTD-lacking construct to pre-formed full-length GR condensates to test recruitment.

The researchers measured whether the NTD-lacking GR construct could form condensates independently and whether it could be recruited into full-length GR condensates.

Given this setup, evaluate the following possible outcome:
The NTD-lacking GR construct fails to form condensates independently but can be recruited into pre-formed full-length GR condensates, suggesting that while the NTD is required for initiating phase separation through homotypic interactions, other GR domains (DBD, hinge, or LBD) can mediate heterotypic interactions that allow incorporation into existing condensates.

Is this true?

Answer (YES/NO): NO